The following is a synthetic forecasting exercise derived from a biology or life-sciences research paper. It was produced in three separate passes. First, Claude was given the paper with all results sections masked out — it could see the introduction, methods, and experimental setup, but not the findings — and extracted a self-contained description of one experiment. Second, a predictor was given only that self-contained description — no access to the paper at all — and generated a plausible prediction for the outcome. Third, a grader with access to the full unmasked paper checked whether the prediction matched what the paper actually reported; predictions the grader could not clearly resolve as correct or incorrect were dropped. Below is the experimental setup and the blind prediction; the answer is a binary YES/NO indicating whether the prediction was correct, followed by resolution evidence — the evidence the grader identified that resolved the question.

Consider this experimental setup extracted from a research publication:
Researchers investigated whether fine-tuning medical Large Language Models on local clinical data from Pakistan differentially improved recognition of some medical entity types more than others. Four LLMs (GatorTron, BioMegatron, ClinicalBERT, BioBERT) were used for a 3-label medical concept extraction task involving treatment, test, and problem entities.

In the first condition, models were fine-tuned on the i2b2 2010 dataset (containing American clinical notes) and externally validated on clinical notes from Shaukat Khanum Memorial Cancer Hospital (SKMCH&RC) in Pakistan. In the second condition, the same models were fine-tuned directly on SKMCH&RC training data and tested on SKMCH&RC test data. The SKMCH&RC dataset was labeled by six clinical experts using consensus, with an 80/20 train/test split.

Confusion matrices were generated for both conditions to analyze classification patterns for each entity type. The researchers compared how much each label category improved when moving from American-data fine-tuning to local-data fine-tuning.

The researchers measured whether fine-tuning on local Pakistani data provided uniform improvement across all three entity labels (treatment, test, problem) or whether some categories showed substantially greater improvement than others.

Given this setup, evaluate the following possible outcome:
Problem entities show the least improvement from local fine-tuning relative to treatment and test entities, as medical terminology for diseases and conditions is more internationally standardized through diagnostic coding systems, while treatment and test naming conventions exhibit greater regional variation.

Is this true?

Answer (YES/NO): NO